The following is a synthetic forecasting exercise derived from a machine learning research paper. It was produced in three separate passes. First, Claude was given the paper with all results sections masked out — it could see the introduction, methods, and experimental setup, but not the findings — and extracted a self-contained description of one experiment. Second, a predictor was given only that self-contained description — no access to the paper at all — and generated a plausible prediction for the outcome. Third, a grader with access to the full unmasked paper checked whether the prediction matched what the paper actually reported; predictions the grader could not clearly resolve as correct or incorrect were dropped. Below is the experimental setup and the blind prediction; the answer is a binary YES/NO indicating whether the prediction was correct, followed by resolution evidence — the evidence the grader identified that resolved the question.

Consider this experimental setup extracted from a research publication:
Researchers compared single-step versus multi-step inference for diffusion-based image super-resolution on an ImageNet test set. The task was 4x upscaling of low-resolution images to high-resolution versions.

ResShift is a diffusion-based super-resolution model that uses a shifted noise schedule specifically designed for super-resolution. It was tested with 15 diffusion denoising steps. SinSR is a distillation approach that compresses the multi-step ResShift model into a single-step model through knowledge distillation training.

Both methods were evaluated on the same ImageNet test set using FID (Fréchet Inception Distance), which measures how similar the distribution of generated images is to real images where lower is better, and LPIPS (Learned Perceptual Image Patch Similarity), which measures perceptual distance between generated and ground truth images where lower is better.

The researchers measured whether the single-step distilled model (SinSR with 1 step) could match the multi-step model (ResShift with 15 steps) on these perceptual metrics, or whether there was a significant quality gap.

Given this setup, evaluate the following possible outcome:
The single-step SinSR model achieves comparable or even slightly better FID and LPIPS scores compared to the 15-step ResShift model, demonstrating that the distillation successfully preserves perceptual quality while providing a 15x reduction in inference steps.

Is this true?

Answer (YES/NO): NO